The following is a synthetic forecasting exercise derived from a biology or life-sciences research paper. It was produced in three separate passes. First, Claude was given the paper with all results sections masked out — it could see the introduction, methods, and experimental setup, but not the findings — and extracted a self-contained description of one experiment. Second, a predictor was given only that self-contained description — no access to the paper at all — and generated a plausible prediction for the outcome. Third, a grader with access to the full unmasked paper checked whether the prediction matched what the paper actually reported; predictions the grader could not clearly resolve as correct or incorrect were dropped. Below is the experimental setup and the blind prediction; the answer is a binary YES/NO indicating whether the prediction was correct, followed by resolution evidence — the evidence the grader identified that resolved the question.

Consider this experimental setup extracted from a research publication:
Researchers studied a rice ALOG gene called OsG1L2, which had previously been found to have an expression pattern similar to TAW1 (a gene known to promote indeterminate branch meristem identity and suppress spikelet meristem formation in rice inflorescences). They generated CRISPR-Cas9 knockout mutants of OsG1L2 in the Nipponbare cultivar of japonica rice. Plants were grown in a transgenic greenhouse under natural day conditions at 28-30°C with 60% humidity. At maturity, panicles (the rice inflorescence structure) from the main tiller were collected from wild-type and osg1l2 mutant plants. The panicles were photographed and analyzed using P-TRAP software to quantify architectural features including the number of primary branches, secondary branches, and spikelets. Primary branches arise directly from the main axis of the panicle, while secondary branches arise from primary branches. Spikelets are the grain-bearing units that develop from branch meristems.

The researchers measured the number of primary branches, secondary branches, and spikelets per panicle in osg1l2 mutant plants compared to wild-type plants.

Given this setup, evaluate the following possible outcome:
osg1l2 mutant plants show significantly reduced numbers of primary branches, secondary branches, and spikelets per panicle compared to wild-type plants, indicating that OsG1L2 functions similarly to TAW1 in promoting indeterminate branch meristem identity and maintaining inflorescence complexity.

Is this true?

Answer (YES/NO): YES